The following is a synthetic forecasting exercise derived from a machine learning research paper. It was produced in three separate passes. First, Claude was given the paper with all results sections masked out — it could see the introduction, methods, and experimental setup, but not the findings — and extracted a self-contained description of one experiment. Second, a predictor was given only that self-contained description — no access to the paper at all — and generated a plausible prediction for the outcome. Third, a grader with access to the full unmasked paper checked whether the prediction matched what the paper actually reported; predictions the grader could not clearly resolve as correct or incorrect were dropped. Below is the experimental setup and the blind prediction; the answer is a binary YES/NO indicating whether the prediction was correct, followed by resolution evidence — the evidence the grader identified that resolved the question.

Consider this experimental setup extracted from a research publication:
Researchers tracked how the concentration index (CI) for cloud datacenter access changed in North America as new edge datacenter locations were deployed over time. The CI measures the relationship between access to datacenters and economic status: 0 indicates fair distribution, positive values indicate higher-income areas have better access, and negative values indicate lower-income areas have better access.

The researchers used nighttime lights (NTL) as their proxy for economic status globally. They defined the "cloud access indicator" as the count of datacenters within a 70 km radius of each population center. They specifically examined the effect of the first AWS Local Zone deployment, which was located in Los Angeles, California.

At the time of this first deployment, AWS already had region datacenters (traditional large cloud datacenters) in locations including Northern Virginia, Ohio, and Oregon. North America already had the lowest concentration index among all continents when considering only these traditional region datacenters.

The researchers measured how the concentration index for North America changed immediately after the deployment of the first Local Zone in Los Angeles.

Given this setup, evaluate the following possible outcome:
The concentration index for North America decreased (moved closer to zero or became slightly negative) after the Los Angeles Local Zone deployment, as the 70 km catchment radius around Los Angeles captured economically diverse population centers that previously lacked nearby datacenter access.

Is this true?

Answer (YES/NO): NO